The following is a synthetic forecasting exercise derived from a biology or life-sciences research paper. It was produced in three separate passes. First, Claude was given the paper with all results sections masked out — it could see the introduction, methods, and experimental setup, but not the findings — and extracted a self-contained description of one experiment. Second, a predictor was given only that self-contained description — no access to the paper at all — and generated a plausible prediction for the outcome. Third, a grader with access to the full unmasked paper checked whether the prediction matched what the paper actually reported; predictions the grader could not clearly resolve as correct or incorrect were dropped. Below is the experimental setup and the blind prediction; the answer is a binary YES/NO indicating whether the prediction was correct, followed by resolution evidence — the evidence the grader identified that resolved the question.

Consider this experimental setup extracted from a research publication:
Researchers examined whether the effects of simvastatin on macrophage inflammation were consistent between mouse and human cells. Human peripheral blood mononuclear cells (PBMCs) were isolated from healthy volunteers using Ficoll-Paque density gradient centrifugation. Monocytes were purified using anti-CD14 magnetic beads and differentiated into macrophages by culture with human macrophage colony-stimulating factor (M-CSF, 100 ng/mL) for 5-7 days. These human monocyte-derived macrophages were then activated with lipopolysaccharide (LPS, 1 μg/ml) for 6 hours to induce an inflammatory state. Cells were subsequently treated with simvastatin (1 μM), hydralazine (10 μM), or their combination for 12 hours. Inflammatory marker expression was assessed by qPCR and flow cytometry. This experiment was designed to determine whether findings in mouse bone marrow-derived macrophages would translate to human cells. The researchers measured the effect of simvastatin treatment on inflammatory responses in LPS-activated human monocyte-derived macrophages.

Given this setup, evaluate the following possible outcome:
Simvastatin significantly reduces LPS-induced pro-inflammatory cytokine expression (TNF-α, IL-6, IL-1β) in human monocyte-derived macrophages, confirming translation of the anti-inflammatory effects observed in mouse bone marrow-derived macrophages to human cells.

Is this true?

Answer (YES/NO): NO